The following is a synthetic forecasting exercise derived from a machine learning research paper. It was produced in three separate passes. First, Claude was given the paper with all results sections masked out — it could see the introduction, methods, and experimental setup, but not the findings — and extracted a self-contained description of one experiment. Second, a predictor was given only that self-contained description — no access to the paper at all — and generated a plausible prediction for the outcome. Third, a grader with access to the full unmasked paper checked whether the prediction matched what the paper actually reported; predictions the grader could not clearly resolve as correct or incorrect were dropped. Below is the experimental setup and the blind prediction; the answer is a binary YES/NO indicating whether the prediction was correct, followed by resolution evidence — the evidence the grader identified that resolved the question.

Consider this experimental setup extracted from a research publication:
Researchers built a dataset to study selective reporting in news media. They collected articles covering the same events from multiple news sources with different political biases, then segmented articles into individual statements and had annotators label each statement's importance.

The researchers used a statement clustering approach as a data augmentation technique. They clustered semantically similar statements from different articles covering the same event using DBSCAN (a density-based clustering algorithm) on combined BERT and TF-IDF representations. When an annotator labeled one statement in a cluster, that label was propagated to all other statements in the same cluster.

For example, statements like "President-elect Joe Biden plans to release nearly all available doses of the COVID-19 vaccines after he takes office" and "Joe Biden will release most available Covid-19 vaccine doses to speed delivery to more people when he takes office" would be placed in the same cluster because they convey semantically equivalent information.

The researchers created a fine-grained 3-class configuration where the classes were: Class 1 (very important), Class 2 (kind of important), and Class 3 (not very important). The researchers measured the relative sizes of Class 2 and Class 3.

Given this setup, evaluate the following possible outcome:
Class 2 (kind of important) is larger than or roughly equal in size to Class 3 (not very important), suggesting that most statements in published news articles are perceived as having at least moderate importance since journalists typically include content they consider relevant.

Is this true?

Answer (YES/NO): YES